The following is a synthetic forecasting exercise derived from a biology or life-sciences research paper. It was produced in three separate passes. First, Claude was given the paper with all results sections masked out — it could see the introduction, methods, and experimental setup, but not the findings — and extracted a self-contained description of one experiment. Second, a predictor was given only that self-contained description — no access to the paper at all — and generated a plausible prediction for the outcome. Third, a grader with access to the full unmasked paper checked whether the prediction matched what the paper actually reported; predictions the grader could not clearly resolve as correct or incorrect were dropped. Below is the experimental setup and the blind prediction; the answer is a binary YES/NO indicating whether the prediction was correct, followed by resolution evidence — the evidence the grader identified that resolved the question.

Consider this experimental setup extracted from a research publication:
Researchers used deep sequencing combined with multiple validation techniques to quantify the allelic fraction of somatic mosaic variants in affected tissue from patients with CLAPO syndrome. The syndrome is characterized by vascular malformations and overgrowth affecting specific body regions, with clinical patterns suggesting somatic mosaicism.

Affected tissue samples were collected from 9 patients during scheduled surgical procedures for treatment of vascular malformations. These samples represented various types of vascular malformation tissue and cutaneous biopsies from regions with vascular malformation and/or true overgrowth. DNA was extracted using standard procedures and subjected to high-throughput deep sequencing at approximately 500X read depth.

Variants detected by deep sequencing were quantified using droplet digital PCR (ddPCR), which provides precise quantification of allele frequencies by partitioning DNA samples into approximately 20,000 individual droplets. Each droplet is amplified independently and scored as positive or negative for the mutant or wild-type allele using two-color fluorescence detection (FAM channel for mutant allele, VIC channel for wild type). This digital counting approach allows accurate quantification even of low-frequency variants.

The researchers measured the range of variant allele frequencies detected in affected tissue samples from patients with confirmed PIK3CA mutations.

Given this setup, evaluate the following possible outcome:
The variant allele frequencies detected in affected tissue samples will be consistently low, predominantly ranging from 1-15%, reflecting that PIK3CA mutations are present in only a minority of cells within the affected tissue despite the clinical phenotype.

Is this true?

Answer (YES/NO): NO